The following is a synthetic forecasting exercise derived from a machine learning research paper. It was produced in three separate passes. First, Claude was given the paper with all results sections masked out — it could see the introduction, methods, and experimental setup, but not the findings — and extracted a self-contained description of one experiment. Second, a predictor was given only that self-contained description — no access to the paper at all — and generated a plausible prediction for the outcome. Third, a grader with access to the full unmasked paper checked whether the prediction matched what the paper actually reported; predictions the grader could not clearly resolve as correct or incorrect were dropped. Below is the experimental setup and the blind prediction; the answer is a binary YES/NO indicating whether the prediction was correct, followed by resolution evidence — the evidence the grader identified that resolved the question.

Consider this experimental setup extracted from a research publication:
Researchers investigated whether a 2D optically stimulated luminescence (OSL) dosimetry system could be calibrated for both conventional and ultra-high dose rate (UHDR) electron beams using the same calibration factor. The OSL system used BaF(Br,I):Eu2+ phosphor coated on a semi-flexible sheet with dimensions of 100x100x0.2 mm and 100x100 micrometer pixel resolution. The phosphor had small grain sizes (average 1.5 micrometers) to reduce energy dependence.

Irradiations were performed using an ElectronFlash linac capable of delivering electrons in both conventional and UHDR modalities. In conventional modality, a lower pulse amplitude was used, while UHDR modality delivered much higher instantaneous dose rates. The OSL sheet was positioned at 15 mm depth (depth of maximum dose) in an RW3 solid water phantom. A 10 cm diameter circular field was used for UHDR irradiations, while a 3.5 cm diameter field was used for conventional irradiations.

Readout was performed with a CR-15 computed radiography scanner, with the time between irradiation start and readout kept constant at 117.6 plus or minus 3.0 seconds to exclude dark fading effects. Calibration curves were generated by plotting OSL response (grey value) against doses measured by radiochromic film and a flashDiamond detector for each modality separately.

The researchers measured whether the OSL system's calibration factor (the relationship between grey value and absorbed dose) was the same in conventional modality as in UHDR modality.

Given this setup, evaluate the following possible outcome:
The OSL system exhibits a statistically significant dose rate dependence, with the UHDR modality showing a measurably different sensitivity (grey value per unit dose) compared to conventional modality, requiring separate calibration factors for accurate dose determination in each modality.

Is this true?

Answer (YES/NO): NO